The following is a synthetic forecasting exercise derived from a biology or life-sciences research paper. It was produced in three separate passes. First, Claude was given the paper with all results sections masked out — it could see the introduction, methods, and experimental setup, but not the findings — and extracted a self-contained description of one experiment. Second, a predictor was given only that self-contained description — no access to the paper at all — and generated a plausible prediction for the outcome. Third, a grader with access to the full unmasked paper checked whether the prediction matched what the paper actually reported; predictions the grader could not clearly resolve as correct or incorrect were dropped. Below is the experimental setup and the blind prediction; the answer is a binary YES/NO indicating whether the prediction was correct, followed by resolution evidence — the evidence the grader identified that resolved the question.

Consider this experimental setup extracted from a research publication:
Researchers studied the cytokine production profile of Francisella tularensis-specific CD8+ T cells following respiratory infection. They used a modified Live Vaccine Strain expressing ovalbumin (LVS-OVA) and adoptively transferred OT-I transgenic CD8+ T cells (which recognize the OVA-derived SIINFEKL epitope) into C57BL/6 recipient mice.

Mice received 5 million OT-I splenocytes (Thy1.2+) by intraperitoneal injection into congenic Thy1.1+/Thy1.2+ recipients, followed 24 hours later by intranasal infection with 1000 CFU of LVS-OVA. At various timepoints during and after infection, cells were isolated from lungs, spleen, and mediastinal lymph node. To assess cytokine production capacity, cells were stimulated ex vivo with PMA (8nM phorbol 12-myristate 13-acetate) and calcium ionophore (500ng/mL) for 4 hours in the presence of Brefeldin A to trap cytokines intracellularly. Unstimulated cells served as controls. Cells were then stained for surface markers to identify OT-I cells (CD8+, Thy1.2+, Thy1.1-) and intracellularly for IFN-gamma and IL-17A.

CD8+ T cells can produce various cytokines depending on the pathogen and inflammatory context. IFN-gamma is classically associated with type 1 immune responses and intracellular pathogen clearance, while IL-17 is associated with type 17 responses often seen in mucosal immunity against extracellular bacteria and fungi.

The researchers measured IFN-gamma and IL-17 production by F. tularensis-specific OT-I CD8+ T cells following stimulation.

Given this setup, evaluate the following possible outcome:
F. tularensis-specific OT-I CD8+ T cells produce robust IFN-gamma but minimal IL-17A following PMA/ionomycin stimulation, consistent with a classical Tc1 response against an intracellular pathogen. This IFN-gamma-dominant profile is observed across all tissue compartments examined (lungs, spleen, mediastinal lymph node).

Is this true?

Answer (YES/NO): YES